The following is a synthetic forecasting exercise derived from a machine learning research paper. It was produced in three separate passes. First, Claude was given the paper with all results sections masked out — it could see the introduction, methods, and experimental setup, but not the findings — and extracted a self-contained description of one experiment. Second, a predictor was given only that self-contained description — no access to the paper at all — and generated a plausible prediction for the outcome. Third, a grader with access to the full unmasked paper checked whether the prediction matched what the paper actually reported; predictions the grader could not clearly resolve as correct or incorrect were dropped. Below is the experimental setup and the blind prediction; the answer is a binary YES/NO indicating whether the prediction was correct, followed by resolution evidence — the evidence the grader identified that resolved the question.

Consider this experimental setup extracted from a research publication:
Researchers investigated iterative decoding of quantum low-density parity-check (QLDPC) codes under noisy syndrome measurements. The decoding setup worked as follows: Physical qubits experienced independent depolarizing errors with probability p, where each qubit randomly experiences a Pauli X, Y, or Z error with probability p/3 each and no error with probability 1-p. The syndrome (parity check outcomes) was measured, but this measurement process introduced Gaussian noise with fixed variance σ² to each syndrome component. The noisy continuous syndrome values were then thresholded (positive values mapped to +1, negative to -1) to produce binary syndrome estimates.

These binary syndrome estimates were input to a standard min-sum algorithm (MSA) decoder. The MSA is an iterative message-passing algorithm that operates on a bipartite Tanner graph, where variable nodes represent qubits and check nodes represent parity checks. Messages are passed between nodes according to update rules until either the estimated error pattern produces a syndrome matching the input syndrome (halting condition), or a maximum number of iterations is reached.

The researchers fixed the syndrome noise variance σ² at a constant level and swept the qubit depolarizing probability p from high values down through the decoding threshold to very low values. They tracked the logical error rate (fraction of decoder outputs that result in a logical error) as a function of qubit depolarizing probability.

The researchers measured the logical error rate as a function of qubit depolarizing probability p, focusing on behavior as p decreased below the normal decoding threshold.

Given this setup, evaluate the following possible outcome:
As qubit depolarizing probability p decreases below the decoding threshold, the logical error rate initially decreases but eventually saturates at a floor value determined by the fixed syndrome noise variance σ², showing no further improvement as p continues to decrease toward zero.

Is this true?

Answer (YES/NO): NO